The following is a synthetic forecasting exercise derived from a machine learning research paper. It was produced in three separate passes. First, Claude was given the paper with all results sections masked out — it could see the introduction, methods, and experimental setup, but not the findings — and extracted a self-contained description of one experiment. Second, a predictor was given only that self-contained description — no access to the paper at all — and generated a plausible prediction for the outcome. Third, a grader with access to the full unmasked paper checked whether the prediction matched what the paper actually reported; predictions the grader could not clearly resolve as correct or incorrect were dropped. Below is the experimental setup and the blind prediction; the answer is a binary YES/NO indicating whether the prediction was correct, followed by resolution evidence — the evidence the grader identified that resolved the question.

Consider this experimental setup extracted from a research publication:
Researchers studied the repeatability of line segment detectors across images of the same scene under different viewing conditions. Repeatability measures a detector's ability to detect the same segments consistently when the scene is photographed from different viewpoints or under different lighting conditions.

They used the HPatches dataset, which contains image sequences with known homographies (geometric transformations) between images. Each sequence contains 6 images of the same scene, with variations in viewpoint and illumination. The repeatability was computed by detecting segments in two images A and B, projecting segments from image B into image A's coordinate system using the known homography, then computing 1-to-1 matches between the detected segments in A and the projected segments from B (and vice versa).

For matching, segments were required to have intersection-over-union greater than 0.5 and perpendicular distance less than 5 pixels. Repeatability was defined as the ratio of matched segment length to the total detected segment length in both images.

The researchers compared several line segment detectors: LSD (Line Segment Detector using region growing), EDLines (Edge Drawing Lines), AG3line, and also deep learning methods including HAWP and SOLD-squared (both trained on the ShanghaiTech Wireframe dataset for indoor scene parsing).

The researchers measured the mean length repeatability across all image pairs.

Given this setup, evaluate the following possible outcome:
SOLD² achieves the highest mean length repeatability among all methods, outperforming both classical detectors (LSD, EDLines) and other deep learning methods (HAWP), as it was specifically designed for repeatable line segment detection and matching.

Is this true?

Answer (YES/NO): NO